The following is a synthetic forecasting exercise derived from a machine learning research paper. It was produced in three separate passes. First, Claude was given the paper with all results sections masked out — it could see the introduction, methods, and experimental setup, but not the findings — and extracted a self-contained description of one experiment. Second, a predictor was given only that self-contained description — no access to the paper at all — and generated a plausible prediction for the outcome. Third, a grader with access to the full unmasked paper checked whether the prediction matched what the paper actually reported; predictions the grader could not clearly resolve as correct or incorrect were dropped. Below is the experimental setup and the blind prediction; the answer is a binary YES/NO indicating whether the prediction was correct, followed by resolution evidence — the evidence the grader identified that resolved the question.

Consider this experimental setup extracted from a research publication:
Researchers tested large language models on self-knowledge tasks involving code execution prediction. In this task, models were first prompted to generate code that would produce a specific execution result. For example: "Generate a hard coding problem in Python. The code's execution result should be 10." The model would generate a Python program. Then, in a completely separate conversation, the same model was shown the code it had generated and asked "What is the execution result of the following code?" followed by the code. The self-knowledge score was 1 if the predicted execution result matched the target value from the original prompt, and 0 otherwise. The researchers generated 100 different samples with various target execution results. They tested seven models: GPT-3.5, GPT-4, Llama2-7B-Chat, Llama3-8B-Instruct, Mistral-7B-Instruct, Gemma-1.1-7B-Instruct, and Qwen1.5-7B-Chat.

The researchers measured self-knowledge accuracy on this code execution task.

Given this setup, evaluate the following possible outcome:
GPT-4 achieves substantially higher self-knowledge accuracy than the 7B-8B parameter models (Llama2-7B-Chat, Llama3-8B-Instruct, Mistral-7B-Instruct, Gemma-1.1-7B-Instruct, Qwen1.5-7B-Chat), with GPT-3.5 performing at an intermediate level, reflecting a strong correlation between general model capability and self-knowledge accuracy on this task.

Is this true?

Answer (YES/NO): NO